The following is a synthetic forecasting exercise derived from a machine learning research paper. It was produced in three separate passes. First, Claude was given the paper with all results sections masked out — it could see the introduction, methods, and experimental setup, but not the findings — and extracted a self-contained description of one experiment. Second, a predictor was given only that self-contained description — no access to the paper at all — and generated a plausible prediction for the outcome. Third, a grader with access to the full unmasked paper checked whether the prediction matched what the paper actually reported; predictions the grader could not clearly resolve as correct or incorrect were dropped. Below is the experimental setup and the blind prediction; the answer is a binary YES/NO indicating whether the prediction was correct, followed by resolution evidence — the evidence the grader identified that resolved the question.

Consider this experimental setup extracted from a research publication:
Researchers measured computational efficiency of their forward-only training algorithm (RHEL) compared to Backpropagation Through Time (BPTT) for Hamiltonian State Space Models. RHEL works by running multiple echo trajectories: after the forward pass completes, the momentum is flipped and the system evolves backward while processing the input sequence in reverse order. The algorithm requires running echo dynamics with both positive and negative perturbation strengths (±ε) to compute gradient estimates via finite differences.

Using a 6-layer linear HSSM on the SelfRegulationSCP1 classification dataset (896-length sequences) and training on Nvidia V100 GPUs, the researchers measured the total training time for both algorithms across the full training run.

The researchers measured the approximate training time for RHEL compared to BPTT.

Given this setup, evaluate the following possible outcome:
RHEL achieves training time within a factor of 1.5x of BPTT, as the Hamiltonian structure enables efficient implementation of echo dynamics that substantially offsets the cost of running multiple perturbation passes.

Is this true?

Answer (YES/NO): YES